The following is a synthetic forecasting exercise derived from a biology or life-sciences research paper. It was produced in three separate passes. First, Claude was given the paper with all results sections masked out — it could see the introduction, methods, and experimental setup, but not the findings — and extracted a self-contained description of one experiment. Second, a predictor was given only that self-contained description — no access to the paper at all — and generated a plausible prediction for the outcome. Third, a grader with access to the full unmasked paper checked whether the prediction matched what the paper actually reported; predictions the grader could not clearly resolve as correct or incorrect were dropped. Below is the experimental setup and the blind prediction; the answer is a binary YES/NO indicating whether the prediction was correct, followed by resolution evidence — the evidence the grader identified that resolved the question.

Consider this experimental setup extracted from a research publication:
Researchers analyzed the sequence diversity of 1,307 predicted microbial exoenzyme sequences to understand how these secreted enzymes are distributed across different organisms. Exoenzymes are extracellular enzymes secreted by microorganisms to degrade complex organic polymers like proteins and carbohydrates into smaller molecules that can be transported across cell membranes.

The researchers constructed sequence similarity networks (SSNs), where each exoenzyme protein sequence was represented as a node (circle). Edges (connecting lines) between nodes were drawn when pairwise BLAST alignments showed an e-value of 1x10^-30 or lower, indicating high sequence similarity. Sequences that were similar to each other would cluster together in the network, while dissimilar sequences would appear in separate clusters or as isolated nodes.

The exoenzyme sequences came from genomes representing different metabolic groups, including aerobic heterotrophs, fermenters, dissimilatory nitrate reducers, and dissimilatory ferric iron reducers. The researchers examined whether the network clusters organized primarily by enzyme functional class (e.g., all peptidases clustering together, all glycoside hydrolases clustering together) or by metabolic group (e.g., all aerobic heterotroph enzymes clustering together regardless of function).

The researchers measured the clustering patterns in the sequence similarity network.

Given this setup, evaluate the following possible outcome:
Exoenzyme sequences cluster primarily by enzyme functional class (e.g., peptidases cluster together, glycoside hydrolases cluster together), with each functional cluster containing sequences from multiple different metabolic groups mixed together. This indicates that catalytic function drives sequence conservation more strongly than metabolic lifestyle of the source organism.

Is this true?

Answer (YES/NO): YES